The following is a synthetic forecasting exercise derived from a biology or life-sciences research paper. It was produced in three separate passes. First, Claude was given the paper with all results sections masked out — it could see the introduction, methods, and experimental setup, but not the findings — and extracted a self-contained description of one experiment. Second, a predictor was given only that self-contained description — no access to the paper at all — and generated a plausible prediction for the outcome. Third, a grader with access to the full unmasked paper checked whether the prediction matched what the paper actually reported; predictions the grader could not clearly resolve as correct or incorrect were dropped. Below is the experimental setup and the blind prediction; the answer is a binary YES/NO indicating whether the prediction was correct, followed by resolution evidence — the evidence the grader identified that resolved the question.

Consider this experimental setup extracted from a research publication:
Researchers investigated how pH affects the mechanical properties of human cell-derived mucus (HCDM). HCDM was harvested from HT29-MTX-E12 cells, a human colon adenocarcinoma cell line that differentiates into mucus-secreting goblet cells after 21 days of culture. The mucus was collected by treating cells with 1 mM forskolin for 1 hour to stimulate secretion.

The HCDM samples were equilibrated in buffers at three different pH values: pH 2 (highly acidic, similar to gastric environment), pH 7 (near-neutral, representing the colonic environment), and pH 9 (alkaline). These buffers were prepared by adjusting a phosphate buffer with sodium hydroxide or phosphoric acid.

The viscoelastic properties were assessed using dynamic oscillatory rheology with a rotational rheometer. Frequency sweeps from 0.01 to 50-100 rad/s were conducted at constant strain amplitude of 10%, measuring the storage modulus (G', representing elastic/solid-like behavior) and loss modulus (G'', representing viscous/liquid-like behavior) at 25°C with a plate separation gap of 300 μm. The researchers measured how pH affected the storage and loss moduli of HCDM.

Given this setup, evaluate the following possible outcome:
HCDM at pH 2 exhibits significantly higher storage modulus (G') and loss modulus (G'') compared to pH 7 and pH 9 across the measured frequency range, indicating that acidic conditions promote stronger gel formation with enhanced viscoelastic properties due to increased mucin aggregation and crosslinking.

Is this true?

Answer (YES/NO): NO